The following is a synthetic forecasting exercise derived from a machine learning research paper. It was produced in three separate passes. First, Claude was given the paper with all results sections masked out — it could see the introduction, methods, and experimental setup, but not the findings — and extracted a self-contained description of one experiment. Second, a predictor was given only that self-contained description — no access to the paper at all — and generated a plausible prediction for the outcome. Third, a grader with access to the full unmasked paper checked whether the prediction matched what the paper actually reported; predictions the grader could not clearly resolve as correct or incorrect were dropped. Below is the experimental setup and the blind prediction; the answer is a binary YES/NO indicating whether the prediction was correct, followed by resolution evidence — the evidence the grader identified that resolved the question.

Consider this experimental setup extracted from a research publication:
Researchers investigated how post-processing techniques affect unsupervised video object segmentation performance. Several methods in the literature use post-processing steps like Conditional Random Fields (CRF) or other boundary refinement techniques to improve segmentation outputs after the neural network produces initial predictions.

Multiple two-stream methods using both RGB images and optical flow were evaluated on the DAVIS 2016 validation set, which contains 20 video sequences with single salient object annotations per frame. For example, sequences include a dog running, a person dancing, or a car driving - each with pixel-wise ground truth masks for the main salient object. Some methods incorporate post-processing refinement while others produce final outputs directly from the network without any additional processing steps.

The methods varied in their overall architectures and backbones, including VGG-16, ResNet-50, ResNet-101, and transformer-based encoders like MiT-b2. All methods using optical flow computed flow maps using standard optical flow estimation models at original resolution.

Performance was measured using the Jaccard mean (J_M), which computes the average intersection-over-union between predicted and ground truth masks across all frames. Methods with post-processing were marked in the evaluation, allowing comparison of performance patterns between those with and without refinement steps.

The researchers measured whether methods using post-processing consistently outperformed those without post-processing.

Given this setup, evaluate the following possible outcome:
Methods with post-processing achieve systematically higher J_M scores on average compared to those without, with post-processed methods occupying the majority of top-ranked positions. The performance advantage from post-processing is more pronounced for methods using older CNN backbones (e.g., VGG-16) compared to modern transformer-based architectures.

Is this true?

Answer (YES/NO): NO